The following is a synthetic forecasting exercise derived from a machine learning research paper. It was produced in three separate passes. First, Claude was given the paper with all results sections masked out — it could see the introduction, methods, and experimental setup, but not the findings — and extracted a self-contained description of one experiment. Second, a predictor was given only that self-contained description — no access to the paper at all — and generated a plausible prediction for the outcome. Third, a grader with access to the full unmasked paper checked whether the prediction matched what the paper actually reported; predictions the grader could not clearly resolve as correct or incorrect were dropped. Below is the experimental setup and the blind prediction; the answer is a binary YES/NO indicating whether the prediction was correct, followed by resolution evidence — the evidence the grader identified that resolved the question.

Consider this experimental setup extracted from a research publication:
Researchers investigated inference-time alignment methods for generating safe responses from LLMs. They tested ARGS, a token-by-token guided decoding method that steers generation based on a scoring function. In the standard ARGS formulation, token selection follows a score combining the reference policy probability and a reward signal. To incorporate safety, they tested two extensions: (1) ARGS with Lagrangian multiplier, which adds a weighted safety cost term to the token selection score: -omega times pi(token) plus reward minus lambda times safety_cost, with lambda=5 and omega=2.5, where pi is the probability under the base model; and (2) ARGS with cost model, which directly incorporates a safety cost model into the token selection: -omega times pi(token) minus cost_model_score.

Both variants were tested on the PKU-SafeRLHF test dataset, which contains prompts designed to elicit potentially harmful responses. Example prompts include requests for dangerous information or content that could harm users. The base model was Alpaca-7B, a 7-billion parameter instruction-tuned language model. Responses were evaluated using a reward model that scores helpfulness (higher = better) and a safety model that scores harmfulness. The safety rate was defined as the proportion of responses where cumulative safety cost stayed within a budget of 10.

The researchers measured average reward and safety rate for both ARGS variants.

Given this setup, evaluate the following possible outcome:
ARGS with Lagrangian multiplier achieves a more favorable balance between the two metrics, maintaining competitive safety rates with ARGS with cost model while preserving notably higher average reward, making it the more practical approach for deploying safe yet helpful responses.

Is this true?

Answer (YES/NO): NO